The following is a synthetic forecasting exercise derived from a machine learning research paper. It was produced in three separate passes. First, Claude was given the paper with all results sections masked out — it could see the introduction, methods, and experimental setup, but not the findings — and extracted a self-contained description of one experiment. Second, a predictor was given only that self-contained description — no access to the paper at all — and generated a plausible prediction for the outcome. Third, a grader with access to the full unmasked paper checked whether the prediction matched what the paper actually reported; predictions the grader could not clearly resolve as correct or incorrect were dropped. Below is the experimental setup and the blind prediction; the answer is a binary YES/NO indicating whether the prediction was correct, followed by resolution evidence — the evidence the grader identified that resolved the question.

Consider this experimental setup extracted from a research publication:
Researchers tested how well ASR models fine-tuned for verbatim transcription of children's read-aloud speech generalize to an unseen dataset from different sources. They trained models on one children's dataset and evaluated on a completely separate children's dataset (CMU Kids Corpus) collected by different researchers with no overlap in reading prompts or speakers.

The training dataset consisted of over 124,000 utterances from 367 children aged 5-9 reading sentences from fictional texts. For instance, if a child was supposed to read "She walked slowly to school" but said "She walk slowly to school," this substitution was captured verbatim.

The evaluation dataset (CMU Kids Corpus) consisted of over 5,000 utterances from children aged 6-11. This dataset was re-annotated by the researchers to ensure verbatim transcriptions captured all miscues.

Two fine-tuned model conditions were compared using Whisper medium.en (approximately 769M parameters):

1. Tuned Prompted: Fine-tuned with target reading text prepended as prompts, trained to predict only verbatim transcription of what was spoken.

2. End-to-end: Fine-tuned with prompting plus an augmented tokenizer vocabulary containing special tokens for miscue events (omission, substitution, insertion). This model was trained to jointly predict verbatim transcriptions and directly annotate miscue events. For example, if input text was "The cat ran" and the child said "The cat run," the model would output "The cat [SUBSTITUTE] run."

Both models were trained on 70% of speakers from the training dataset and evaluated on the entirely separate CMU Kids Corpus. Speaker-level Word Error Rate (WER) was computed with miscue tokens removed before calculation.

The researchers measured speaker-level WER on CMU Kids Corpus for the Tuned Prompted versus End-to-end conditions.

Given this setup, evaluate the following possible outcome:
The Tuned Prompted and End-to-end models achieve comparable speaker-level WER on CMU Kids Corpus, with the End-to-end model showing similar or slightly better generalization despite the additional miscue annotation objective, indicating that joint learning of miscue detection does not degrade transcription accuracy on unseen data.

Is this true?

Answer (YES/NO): NO